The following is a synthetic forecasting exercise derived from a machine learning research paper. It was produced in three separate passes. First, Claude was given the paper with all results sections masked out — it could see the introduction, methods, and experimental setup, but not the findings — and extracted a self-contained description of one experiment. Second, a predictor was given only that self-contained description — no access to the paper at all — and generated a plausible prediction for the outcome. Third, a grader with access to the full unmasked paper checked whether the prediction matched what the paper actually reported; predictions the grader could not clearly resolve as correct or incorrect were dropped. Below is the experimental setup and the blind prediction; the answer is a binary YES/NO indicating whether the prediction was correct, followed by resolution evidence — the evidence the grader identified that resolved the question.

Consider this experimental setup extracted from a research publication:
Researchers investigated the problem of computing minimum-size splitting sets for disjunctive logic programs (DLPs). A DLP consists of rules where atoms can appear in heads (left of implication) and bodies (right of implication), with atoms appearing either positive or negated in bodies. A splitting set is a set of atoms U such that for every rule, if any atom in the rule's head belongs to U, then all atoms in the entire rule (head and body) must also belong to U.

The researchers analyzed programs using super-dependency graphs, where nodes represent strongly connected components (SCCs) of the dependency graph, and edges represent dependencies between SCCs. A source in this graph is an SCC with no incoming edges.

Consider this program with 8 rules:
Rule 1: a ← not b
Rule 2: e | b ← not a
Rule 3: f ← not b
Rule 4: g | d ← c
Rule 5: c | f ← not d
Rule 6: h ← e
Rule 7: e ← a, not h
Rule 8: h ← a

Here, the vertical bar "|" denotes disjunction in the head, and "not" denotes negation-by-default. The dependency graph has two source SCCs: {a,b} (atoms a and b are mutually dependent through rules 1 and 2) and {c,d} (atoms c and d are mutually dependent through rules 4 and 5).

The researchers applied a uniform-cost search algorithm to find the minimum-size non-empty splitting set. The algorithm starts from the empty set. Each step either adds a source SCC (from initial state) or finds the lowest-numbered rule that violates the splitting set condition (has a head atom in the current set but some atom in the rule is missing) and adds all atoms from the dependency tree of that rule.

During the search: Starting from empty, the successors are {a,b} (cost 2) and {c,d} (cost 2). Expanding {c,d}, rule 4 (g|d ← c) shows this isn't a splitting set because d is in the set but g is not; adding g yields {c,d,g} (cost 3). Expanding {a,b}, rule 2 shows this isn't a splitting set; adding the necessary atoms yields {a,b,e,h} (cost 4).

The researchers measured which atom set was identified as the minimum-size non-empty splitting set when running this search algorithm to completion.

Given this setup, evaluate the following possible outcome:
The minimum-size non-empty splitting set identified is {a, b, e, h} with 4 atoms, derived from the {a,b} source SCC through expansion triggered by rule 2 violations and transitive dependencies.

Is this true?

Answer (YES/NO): YES